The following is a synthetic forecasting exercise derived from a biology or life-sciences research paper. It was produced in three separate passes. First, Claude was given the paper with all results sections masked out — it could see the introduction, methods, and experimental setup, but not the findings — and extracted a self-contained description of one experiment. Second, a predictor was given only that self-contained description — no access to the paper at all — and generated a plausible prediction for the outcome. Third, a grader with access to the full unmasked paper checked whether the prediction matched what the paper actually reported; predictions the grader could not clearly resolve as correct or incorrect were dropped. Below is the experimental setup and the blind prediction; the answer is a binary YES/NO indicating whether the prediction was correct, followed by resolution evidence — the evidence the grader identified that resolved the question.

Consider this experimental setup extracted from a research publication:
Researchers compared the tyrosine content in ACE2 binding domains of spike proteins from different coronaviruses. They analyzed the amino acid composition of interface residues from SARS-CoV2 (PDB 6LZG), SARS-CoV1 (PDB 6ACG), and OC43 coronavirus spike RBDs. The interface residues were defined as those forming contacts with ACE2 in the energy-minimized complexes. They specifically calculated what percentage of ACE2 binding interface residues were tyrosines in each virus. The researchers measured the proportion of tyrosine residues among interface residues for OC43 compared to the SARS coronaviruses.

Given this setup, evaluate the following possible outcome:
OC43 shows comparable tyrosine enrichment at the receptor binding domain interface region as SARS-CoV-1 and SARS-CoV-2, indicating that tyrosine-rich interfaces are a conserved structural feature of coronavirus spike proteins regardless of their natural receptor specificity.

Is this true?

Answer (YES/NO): NO